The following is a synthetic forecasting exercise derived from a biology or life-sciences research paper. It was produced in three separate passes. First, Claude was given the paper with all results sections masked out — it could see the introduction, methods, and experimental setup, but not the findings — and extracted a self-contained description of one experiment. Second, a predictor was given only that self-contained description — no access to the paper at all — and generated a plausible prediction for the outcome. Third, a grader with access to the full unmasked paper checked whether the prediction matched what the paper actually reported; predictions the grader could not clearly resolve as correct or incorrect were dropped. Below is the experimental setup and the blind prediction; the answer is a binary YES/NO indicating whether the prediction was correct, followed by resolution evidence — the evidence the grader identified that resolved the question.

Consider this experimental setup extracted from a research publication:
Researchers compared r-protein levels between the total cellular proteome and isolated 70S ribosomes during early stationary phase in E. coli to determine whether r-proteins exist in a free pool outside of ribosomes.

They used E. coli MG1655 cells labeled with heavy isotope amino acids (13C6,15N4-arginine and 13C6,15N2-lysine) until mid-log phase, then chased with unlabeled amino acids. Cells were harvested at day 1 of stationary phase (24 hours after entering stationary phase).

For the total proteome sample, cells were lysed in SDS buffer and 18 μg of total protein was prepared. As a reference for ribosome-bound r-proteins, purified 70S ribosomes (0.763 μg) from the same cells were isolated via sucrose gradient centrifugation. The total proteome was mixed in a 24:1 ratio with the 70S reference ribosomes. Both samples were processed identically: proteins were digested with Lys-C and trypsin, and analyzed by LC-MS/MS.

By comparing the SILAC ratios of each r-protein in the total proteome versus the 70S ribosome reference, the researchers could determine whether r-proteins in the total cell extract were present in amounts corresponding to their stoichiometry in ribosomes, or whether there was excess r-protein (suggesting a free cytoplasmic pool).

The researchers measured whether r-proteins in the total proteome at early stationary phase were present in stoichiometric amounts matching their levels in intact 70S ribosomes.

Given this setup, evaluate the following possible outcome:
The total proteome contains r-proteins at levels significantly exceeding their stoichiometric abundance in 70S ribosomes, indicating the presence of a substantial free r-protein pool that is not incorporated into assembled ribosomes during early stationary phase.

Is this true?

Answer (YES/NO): NO